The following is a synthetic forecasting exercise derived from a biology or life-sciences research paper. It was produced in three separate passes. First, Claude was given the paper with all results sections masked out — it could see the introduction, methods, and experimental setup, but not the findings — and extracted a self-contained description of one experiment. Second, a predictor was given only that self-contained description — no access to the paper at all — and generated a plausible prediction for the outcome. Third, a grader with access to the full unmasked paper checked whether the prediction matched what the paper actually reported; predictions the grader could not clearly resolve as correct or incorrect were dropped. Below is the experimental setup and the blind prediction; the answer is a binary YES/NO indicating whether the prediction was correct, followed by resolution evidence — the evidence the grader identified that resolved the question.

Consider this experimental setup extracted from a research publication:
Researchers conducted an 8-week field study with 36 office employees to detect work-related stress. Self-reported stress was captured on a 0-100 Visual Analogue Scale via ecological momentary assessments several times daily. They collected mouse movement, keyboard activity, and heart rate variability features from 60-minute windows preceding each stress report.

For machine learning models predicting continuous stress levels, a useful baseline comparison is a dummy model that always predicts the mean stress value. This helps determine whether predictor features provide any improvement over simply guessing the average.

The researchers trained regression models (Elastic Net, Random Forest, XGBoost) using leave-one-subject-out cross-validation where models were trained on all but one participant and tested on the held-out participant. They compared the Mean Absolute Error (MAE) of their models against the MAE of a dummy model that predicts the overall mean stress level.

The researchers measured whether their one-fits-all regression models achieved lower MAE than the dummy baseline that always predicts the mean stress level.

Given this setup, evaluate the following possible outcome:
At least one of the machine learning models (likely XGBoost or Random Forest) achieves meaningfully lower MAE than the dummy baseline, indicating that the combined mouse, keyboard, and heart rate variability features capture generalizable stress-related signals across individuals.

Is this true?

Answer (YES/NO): NO